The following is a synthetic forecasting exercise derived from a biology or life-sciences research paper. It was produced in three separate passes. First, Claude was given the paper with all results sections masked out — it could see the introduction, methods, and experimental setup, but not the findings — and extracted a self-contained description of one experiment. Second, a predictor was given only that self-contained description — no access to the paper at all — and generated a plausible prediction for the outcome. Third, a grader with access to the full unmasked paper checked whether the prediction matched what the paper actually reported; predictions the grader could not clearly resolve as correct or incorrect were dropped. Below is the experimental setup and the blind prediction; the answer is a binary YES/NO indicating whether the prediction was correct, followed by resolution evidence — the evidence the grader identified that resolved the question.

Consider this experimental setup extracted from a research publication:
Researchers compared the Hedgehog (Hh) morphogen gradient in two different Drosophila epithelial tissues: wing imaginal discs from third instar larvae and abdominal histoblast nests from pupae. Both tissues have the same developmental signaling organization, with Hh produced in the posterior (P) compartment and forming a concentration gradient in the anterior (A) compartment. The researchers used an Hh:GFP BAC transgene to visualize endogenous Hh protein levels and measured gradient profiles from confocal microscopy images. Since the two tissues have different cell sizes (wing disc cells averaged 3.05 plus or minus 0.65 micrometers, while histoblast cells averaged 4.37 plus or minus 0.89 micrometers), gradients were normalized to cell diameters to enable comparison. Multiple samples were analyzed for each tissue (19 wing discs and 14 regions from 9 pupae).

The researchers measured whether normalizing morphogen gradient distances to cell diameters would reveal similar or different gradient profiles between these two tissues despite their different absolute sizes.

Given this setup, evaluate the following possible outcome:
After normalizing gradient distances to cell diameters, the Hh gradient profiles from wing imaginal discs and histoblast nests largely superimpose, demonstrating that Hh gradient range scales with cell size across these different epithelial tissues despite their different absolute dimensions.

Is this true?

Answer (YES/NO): NO